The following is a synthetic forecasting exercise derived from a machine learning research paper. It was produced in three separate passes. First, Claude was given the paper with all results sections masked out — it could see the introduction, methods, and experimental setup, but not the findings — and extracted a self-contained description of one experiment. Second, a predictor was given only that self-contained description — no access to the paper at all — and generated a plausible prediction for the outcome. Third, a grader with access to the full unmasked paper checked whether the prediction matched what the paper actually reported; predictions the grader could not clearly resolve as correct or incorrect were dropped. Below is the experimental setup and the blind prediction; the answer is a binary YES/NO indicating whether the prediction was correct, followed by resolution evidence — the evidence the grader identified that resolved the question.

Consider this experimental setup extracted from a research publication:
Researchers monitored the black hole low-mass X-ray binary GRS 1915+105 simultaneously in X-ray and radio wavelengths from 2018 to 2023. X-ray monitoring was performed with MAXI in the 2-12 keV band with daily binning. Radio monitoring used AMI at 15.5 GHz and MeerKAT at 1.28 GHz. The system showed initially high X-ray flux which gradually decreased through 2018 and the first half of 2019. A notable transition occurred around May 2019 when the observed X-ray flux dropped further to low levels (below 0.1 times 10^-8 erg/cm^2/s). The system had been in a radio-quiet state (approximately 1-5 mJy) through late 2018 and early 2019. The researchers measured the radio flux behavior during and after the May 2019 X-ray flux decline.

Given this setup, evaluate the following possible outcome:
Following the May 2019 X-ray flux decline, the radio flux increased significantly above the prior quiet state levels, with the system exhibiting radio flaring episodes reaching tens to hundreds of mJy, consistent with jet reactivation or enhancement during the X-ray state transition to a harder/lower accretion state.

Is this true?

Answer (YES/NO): YES